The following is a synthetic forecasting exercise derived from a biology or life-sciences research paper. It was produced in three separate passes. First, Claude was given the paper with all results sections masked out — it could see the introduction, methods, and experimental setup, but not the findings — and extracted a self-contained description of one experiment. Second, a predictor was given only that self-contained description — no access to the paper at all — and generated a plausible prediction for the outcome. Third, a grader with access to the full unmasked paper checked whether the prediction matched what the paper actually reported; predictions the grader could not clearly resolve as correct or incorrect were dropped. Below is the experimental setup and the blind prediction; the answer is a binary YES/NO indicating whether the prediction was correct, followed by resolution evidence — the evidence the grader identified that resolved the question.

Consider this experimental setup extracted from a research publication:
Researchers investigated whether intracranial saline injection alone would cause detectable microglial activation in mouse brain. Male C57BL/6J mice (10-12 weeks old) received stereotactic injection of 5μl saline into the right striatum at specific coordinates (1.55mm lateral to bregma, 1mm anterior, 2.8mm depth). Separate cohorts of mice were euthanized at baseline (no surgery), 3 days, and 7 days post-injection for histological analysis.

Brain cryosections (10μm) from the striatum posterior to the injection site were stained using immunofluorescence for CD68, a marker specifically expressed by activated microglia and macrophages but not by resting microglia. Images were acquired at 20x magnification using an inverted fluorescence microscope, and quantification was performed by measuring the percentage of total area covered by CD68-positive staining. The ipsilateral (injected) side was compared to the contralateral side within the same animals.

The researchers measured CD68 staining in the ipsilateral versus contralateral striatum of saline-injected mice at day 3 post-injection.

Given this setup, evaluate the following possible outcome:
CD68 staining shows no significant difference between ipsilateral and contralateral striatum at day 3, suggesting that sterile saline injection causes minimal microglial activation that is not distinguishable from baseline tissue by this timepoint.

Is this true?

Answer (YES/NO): YES